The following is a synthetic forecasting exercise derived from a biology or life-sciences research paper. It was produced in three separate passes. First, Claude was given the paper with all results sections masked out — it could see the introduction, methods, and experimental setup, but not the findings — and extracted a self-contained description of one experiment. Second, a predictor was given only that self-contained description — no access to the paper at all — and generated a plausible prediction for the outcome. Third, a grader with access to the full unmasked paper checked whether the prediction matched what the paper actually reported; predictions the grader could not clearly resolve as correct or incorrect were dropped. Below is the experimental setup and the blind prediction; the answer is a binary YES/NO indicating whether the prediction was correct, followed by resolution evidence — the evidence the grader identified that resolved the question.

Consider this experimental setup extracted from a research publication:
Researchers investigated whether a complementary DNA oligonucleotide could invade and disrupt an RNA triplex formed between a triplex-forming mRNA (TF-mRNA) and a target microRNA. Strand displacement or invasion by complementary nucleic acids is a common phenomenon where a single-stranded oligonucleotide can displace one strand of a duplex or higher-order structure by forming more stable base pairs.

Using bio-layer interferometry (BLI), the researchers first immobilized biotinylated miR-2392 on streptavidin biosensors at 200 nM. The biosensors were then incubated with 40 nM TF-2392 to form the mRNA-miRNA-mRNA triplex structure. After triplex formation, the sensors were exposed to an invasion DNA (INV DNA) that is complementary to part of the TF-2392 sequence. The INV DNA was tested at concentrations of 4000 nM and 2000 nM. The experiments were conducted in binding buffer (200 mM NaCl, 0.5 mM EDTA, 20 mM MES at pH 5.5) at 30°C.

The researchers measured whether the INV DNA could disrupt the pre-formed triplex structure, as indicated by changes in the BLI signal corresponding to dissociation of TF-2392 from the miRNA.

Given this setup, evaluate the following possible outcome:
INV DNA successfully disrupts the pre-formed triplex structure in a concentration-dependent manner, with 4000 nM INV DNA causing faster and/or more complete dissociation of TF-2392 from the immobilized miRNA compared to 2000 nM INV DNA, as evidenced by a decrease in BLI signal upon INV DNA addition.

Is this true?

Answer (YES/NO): NO